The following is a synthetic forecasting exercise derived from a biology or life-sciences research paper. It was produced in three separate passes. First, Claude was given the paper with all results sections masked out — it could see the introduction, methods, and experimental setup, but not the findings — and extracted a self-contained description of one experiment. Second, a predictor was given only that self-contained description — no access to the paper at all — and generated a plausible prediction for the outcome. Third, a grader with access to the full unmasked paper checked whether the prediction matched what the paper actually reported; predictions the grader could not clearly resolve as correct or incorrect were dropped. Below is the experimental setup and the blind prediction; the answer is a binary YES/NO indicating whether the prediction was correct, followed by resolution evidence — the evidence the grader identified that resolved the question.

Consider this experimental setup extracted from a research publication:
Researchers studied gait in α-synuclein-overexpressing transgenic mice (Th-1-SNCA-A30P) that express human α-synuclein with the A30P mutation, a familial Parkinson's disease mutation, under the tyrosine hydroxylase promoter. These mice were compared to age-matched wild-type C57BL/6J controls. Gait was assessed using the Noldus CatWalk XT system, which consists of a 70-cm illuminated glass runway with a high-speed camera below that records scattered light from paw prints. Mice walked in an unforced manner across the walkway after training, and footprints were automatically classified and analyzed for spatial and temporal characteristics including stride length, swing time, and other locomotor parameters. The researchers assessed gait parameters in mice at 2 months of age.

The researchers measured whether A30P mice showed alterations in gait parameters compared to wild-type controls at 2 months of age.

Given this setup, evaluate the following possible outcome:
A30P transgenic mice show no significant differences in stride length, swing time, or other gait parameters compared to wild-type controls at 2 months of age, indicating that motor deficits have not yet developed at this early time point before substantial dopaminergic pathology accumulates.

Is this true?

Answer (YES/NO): YES